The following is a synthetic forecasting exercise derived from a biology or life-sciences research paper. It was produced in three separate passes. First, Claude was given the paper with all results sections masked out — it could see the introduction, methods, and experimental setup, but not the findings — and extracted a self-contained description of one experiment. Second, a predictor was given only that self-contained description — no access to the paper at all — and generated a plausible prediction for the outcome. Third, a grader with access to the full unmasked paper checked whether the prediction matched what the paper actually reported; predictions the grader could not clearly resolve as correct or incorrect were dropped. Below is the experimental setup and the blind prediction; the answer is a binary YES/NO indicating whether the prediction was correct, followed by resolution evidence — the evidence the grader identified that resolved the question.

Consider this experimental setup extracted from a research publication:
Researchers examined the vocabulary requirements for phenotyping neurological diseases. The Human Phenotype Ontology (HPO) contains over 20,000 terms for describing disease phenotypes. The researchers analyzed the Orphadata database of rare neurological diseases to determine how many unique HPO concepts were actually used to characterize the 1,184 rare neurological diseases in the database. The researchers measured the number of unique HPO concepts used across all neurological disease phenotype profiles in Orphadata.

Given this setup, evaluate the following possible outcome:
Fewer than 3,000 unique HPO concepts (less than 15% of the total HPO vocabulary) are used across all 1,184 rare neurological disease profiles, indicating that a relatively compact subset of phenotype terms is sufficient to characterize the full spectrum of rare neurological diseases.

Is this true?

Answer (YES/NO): YES